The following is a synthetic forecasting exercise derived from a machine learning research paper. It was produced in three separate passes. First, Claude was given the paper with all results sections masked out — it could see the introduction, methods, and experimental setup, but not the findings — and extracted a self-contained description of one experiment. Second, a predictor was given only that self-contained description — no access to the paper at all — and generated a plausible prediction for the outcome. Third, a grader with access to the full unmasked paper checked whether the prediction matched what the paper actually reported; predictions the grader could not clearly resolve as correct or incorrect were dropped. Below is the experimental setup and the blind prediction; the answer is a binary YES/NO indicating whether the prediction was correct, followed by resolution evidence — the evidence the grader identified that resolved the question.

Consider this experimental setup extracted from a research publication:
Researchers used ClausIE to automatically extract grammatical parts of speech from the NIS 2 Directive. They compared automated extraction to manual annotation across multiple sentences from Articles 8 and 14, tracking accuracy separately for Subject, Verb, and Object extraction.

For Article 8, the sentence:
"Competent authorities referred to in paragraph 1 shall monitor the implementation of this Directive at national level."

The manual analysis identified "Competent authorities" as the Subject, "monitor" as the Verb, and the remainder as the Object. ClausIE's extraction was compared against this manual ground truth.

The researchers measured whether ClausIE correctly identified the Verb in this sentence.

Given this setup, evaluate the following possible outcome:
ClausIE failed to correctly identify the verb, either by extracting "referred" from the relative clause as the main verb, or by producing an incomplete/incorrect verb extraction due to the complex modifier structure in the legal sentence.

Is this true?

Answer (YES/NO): YES